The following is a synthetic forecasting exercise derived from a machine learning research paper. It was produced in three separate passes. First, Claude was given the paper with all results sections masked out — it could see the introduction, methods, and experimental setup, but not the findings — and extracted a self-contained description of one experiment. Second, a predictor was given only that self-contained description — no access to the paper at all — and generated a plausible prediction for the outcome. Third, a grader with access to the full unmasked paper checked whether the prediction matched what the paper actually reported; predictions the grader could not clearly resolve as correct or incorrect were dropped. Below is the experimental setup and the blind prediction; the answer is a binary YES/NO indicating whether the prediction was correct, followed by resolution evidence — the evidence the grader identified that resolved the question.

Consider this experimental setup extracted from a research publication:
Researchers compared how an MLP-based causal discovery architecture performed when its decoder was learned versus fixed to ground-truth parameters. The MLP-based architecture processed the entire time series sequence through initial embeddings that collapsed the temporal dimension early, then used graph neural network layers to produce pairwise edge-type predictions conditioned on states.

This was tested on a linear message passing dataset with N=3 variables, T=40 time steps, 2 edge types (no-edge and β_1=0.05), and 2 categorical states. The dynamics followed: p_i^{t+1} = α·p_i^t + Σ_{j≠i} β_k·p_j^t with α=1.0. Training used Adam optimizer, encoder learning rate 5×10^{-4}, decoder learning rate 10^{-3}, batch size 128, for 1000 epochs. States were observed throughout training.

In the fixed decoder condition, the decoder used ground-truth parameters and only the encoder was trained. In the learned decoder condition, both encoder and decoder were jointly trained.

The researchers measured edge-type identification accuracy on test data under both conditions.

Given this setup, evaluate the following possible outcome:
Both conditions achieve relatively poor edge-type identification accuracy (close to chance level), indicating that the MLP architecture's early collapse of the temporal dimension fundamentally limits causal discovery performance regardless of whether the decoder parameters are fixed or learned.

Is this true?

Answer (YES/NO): NO